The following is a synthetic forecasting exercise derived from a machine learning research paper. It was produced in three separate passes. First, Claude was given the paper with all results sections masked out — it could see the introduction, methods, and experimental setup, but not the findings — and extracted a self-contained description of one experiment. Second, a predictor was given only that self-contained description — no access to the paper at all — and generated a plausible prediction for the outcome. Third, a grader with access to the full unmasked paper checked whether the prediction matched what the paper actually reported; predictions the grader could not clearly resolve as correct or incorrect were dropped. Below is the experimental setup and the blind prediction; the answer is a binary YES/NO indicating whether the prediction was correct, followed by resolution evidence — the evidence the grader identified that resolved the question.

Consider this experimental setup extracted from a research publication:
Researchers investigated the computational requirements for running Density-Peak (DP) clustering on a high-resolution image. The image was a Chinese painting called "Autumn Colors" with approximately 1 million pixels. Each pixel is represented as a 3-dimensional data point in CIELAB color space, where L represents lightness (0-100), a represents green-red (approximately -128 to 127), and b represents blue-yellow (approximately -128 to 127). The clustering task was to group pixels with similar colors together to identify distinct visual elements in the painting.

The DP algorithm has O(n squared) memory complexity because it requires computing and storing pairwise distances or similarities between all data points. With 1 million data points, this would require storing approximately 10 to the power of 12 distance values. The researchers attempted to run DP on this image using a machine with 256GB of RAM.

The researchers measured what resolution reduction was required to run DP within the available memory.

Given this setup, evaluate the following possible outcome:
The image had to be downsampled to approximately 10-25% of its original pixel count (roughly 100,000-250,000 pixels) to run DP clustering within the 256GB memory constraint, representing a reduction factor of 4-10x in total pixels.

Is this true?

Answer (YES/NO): NO